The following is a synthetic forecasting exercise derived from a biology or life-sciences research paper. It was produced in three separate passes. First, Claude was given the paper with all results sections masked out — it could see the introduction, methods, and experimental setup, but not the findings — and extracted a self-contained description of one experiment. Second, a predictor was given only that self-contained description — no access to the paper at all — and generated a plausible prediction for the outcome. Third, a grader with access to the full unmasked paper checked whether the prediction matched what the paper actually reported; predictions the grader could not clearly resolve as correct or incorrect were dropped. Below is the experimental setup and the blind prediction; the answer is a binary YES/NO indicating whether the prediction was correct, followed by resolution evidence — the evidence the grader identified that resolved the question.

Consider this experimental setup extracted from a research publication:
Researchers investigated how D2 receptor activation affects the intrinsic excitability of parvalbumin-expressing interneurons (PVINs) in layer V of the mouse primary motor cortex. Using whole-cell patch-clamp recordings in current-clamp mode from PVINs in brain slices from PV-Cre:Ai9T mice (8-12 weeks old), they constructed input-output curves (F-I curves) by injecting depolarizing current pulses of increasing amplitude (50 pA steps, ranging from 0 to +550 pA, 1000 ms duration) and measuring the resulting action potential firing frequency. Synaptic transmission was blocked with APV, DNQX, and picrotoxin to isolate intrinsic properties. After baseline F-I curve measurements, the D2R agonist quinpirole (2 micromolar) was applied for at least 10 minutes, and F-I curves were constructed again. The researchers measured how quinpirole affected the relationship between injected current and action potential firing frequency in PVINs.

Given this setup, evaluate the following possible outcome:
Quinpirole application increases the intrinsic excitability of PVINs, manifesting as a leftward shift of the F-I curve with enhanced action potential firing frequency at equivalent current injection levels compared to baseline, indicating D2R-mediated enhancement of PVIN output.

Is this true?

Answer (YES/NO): YES